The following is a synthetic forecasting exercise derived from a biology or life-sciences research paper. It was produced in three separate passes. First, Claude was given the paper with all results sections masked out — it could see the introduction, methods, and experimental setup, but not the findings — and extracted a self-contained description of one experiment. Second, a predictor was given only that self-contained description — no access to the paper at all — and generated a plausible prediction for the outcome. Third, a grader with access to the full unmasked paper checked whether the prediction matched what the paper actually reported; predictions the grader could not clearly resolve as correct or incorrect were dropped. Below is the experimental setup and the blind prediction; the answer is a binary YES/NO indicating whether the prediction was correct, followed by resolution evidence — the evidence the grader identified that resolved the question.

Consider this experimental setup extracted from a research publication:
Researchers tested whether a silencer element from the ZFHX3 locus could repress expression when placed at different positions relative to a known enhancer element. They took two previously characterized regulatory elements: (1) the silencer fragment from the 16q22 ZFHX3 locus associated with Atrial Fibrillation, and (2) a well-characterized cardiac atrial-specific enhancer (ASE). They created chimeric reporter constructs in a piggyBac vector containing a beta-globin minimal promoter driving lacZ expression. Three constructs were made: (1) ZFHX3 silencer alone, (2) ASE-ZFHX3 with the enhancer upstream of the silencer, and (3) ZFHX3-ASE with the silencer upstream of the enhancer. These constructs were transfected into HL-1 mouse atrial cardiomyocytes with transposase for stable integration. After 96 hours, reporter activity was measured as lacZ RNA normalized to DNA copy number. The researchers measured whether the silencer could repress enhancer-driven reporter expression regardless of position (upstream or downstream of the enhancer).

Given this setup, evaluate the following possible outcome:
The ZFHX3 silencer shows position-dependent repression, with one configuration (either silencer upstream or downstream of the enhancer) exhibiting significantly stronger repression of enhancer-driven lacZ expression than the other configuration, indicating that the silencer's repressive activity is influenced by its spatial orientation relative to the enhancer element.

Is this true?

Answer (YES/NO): NO